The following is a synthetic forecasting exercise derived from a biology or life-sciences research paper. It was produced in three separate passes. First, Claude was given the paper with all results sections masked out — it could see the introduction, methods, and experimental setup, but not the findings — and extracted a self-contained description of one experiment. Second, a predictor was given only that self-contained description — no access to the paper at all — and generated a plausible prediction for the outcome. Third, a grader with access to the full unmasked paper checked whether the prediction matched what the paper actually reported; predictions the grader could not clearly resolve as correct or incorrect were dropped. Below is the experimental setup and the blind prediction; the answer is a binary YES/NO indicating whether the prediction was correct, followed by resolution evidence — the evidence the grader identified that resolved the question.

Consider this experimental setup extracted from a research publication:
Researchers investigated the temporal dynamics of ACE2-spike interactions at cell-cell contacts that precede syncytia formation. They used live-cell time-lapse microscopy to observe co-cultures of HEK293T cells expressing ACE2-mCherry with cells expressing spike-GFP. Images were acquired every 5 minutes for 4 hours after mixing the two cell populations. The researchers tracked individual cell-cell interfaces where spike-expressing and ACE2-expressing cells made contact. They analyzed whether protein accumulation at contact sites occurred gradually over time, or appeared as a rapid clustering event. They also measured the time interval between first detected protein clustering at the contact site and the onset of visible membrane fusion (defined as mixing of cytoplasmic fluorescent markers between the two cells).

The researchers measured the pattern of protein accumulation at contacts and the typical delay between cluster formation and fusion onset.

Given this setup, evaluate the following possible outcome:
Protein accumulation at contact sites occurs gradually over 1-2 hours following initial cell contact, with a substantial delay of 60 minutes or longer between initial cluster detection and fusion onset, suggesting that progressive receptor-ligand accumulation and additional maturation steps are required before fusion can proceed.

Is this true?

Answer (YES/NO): NO